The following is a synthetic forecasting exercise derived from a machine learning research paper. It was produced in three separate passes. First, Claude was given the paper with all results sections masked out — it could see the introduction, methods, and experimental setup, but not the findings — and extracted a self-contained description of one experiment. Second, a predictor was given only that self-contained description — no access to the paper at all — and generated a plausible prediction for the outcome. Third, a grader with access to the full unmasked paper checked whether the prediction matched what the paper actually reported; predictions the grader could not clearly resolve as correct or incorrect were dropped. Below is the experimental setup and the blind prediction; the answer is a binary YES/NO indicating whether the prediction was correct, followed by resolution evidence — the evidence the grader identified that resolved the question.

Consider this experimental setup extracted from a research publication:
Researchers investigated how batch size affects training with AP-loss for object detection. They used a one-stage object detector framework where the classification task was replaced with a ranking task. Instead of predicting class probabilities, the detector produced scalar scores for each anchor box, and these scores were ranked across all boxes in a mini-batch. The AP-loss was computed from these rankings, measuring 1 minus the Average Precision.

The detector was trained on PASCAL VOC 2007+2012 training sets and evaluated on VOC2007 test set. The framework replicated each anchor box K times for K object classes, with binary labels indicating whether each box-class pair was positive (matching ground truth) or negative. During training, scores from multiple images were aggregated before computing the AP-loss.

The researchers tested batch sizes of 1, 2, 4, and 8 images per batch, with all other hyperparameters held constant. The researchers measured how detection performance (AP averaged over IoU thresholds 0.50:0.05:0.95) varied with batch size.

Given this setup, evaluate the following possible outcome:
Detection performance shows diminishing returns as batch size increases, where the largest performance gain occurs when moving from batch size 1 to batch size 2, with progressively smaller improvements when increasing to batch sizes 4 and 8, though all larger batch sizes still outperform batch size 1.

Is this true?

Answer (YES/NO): NO